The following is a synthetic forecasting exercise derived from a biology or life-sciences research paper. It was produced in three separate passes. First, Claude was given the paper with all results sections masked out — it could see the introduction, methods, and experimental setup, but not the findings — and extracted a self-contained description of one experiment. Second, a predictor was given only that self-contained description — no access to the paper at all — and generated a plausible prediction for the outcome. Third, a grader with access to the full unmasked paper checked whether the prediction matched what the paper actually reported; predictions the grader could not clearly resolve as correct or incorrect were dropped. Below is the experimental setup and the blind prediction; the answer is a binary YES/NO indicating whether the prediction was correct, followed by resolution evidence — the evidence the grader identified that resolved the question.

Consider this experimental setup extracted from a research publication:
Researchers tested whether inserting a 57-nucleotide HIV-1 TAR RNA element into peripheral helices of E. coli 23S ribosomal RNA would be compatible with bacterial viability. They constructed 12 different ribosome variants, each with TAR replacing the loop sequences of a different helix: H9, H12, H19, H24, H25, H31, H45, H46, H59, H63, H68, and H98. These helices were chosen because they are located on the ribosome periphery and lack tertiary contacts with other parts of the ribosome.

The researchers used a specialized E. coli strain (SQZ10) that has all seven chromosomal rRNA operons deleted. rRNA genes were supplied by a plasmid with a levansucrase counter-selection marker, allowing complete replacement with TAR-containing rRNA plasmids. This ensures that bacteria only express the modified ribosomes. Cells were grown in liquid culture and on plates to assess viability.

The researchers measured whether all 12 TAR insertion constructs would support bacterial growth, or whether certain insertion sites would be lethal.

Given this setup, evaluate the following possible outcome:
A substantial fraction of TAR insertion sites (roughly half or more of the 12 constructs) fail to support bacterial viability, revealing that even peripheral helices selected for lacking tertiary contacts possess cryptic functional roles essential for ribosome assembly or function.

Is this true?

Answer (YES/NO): NO